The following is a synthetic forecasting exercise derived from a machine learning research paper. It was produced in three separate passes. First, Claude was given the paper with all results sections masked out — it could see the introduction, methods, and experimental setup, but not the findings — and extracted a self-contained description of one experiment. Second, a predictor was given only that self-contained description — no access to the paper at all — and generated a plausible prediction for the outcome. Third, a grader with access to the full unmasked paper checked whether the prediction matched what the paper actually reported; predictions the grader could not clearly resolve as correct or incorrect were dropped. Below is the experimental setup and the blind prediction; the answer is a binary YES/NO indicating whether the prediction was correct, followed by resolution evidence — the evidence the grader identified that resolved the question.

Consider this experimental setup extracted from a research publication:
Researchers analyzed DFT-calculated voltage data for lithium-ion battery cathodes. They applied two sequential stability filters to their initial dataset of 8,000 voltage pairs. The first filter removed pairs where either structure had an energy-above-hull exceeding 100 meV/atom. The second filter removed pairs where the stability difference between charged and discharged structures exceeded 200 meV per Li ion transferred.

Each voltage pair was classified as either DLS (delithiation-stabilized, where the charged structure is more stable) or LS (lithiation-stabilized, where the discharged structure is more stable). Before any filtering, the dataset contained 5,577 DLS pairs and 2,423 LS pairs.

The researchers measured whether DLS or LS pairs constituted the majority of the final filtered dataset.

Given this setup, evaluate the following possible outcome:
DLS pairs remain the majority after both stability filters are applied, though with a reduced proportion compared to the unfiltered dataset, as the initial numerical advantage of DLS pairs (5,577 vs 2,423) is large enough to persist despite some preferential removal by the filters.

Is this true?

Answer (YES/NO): YES